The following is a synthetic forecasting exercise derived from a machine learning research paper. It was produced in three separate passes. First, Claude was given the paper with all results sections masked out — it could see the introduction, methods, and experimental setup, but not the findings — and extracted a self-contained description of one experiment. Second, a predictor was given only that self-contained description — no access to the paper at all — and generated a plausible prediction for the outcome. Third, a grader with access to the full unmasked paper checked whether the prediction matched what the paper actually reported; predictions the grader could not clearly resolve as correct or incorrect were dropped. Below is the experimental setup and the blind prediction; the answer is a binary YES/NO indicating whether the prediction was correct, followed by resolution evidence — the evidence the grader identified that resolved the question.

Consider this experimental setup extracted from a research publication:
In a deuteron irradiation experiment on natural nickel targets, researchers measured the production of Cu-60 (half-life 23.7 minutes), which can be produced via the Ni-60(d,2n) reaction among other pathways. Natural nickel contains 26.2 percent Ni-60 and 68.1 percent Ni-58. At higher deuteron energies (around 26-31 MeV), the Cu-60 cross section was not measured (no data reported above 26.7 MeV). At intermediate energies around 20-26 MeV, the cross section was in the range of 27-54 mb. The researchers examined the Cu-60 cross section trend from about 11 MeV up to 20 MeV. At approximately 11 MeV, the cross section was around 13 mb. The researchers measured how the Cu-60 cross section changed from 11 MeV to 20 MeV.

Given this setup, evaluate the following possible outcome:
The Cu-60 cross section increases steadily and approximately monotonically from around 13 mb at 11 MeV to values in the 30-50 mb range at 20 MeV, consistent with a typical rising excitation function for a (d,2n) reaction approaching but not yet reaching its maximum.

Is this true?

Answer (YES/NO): NO